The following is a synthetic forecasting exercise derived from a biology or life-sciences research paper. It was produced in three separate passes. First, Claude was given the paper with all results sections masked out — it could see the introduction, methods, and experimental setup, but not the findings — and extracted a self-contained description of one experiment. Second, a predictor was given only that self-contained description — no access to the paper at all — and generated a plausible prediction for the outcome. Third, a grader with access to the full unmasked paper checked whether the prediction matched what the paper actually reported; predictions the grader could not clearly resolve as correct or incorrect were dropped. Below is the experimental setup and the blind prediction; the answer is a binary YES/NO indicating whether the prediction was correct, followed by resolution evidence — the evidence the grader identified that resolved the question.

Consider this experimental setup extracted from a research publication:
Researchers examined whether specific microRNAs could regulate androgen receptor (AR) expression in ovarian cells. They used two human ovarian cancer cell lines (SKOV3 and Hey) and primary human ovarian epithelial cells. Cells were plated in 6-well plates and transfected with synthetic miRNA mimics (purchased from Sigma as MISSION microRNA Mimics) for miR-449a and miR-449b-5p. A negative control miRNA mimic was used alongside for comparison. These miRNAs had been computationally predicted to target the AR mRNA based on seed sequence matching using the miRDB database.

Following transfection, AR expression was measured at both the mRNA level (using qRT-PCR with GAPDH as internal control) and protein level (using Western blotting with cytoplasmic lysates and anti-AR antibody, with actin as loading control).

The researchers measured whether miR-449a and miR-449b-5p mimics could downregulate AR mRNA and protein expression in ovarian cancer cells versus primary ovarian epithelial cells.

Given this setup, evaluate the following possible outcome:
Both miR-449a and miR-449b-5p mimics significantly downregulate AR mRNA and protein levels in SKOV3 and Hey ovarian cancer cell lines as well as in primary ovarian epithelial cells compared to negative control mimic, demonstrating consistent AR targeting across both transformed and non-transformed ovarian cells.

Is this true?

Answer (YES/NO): NO